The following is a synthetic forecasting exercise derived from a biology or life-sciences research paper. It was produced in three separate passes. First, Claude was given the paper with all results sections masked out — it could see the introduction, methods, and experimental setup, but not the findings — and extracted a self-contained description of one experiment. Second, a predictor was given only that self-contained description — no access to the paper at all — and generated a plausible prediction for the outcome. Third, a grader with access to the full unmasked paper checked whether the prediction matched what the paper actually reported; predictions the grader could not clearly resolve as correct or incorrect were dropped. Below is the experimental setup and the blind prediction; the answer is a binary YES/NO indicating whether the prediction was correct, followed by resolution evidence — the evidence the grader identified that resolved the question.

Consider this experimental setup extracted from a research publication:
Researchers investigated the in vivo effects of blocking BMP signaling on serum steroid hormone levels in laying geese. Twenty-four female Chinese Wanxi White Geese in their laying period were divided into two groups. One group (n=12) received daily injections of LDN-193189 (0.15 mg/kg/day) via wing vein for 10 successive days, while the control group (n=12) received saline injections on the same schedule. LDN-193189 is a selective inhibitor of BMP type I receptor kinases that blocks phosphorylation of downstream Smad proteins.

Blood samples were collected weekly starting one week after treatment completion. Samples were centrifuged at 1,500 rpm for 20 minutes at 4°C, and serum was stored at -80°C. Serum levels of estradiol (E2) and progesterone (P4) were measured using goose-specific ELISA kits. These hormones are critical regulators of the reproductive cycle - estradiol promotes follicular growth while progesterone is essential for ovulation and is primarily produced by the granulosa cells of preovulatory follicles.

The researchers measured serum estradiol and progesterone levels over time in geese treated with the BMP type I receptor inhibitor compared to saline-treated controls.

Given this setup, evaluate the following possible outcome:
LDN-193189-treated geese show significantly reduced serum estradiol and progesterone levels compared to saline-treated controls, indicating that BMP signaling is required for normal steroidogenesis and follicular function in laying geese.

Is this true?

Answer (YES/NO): NO